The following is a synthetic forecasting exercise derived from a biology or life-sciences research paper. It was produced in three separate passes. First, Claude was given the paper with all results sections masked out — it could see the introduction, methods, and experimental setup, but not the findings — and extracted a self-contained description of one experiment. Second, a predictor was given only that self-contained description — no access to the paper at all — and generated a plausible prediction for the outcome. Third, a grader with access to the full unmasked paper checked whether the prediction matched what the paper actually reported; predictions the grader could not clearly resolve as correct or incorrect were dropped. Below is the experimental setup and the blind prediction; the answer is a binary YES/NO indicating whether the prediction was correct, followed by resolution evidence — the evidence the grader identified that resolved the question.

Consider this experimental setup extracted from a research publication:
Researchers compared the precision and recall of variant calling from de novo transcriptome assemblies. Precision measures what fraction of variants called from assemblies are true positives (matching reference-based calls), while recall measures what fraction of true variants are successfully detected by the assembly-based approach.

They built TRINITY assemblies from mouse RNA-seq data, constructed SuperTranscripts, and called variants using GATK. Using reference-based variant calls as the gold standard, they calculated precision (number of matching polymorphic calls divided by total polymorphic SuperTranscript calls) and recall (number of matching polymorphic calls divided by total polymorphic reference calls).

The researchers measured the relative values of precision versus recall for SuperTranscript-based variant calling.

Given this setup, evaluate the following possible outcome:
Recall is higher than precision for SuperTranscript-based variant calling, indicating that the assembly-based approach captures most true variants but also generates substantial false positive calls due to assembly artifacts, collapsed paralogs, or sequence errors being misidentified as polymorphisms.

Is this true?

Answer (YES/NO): NO